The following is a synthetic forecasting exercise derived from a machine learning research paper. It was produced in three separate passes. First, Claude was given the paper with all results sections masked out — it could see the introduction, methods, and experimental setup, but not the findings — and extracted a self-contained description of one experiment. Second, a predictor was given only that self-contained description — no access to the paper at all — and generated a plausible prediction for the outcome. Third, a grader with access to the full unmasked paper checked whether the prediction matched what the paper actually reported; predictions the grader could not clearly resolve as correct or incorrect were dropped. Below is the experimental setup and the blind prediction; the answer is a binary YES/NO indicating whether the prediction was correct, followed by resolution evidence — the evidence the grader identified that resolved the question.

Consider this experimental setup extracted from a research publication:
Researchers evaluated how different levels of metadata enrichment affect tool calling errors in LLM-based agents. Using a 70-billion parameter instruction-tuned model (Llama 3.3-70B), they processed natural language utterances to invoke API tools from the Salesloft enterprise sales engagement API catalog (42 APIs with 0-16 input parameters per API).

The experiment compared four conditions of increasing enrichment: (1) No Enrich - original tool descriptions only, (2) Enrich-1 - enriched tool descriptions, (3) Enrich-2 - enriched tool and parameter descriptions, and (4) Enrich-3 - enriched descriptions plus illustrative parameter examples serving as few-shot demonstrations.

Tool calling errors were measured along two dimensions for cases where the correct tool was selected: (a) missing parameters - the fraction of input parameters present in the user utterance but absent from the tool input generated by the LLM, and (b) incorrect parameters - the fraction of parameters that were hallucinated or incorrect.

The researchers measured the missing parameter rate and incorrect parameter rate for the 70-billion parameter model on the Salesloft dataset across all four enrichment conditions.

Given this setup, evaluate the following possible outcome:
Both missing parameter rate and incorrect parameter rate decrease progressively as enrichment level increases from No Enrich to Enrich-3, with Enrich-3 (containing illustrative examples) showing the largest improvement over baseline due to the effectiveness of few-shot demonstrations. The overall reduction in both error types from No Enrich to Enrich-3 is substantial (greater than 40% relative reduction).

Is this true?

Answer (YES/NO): NO